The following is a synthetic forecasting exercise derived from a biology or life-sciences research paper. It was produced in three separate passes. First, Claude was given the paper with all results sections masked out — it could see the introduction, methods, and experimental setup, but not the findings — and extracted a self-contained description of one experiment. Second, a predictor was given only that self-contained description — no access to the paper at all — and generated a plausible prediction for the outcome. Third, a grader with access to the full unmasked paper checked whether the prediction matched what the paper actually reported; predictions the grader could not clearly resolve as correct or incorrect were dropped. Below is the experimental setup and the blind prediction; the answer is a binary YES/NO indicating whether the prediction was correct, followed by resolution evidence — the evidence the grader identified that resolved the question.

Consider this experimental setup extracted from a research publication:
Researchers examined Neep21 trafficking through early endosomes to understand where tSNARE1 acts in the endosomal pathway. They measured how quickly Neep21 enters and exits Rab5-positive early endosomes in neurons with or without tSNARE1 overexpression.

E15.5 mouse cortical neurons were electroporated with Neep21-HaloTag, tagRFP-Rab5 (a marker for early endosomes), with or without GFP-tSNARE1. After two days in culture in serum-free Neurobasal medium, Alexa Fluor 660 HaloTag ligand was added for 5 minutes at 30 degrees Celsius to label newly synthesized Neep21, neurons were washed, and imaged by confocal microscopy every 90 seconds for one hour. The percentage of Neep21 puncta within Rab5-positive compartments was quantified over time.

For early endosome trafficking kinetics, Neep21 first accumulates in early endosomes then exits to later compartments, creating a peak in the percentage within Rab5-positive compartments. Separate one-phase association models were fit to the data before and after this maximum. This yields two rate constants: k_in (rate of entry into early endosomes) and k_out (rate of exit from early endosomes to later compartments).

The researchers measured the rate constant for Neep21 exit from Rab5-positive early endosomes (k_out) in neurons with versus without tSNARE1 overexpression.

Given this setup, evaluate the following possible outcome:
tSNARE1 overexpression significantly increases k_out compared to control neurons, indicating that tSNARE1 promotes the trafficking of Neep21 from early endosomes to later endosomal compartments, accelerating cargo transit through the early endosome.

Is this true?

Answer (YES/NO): NO